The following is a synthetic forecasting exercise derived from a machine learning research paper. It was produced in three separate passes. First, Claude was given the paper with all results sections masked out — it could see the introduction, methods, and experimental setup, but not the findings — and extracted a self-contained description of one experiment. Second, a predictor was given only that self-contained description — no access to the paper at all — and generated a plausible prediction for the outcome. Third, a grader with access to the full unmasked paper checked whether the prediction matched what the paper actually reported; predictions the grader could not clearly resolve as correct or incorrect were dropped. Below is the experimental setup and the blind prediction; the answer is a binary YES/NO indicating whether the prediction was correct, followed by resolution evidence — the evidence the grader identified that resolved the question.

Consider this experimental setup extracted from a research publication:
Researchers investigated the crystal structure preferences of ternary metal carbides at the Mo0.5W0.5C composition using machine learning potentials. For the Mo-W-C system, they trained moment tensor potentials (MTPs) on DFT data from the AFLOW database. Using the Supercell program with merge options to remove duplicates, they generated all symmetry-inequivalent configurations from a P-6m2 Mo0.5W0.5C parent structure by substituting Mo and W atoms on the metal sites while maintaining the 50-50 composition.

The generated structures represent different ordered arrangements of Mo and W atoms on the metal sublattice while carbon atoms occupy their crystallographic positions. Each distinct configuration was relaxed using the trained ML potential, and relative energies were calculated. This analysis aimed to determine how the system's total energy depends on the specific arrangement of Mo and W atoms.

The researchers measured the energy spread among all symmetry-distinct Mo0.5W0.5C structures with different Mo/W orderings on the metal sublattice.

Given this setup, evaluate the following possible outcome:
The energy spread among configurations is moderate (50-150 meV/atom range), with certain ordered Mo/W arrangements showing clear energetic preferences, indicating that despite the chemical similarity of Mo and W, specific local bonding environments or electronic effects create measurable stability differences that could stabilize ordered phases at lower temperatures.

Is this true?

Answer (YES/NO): NO